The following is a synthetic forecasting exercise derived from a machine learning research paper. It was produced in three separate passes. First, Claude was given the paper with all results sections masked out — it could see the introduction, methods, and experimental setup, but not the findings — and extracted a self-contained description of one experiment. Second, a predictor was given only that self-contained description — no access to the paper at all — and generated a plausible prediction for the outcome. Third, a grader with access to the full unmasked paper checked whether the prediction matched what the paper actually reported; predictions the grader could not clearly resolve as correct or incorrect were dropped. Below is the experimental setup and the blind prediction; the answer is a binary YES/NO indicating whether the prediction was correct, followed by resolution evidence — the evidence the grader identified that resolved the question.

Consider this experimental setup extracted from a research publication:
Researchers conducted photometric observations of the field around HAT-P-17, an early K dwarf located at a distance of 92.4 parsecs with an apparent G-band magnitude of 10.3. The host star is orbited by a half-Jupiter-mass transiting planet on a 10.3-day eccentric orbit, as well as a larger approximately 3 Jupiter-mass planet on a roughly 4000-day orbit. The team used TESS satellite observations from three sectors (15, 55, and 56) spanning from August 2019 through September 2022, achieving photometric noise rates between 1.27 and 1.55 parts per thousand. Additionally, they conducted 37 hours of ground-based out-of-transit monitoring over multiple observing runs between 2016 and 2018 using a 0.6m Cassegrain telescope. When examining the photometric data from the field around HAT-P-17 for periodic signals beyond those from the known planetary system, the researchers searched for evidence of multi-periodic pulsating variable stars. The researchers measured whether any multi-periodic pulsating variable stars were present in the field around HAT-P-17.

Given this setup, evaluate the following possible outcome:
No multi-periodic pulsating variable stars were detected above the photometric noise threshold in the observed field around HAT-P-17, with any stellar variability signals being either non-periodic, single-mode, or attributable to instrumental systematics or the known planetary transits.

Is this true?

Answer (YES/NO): NO